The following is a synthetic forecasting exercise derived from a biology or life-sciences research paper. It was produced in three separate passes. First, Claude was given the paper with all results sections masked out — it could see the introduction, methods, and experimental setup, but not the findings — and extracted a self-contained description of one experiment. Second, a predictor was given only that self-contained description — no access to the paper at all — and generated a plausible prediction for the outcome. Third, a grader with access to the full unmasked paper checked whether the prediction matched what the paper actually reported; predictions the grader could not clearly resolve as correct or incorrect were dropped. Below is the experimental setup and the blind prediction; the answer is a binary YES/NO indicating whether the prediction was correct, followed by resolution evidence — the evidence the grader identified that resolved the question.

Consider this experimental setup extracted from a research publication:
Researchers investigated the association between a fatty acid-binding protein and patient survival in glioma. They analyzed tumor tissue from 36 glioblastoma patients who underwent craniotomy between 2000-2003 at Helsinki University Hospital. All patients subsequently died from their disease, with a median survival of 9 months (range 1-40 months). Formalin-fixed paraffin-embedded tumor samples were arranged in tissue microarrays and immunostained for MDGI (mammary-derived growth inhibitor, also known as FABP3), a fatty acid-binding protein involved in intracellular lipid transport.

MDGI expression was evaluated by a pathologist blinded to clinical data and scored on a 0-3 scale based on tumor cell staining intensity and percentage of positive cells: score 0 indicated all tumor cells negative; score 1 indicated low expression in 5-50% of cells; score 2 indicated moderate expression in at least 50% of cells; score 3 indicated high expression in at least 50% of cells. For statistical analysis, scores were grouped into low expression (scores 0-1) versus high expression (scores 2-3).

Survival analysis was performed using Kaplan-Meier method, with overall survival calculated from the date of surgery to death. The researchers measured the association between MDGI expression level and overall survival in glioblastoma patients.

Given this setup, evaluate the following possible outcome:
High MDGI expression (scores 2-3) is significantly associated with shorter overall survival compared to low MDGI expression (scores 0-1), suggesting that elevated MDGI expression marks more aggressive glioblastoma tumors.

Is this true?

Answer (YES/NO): NO